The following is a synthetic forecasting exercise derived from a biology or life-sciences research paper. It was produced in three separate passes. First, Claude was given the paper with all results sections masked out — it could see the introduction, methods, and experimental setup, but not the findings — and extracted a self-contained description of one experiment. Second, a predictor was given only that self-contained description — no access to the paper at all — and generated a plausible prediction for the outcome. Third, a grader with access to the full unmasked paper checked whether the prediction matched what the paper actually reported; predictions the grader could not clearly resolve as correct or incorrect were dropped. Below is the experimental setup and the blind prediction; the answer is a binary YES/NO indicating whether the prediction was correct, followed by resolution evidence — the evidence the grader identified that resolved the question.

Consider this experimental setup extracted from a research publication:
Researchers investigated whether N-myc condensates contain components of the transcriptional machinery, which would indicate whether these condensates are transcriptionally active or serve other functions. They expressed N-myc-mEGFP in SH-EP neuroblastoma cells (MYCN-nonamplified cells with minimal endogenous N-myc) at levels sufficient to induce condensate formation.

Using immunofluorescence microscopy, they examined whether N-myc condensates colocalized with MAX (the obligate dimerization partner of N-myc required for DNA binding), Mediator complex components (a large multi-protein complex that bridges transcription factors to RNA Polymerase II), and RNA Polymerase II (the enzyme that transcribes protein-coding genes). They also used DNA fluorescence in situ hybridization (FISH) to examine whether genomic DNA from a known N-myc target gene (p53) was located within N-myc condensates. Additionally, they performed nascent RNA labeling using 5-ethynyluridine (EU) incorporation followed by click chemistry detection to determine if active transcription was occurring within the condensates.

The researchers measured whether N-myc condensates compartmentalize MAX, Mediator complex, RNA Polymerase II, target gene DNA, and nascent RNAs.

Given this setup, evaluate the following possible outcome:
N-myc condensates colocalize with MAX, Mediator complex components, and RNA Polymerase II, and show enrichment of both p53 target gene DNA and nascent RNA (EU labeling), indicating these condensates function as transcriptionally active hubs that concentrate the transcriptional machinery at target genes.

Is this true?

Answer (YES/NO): YES